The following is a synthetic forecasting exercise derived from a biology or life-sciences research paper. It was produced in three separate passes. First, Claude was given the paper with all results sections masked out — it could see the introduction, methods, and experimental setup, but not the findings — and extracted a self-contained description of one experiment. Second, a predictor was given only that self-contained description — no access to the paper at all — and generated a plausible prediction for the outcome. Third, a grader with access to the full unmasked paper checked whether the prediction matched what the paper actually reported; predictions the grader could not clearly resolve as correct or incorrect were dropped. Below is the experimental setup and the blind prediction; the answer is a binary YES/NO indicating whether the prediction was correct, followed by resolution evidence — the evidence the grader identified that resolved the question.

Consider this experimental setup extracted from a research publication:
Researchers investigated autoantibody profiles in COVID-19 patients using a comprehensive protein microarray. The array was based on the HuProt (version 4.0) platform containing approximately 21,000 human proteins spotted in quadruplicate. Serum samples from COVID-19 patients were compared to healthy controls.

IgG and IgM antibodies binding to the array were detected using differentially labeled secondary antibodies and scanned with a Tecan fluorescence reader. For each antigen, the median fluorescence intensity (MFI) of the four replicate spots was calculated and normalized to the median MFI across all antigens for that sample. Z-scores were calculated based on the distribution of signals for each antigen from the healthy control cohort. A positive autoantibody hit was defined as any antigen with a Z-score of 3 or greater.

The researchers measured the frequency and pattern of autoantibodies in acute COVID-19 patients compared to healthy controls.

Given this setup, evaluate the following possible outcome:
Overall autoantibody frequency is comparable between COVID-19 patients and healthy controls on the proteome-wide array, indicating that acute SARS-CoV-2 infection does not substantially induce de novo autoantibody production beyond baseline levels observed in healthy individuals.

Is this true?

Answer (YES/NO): NO